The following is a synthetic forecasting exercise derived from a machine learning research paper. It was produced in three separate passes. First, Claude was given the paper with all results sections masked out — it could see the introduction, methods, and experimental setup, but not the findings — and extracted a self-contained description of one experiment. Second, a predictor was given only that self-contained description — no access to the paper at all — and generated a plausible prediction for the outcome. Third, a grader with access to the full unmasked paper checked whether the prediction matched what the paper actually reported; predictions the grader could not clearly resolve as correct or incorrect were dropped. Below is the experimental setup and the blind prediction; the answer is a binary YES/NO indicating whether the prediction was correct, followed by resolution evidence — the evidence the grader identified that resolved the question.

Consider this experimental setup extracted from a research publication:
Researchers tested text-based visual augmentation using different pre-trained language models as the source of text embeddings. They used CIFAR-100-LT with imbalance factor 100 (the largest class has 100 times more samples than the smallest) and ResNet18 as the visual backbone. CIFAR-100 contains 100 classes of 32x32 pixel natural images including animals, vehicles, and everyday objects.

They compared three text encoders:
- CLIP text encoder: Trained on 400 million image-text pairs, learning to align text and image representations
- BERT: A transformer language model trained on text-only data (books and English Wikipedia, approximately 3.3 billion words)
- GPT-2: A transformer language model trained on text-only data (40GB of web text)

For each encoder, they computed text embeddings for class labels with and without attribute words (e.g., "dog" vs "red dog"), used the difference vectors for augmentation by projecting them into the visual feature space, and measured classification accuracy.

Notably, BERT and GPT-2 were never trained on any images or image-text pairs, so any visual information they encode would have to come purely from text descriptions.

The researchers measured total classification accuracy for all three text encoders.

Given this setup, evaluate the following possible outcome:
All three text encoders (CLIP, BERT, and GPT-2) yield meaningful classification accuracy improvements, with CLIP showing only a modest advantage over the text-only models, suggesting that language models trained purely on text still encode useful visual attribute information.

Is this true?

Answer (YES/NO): YES